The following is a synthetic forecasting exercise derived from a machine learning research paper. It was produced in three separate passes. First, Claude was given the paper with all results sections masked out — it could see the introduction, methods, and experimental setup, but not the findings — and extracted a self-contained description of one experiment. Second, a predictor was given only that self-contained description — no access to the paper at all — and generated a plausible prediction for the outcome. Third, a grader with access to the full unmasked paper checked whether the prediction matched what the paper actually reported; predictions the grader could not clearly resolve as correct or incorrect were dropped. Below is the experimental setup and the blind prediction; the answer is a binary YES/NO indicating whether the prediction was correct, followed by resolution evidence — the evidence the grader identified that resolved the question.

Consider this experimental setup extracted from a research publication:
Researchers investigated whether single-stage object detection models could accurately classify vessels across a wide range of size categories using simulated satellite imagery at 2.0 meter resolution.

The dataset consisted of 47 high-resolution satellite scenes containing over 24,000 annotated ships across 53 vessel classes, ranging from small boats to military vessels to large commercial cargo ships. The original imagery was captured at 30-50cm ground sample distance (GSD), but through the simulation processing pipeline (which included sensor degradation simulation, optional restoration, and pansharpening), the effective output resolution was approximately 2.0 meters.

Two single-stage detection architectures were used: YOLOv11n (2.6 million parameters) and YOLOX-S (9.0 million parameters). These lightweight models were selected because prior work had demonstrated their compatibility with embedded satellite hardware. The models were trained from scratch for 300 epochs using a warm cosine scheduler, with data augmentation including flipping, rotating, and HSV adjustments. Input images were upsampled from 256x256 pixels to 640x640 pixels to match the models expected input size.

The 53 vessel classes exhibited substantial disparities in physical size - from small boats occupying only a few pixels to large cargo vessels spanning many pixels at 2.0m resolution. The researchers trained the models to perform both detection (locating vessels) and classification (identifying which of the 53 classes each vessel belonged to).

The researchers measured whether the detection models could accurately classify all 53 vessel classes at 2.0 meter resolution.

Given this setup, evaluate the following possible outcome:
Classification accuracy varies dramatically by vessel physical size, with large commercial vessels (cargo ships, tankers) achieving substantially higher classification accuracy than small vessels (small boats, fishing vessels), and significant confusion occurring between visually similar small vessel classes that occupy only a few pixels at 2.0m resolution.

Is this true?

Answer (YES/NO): NO